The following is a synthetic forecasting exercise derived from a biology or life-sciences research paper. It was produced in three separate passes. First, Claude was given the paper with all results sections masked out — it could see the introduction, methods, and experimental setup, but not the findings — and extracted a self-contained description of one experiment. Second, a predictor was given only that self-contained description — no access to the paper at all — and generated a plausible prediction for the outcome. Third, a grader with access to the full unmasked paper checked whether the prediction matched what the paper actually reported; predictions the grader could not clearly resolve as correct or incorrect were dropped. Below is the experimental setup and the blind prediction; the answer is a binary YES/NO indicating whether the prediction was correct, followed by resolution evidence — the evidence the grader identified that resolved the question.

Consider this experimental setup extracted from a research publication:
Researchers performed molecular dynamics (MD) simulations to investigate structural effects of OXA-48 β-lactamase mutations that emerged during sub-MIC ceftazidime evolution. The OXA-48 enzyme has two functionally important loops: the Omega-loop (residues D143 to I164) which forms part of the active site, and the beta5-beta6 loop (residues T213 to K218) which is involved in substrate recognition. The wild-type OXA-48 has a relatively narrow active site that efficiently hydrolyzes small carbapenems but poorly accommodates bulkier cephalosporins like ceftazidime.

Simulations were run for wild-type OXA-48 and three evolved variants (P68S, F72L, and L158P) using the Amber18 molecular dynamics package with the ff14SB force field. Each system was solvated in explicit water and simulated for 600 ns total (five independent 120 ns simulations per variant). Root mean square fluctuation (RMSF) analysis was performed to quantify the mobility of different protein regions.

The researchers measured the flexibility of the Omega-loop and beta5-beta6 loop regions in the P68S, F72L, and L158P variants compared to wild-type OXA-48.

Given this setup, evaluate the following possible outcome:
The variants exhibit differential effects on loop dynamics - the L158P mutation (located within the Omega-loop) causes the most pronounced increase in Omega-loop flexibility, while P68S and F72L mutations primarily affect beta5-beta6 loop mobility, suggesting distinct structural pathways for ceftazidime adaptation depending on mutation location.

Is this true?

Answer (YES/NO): NO